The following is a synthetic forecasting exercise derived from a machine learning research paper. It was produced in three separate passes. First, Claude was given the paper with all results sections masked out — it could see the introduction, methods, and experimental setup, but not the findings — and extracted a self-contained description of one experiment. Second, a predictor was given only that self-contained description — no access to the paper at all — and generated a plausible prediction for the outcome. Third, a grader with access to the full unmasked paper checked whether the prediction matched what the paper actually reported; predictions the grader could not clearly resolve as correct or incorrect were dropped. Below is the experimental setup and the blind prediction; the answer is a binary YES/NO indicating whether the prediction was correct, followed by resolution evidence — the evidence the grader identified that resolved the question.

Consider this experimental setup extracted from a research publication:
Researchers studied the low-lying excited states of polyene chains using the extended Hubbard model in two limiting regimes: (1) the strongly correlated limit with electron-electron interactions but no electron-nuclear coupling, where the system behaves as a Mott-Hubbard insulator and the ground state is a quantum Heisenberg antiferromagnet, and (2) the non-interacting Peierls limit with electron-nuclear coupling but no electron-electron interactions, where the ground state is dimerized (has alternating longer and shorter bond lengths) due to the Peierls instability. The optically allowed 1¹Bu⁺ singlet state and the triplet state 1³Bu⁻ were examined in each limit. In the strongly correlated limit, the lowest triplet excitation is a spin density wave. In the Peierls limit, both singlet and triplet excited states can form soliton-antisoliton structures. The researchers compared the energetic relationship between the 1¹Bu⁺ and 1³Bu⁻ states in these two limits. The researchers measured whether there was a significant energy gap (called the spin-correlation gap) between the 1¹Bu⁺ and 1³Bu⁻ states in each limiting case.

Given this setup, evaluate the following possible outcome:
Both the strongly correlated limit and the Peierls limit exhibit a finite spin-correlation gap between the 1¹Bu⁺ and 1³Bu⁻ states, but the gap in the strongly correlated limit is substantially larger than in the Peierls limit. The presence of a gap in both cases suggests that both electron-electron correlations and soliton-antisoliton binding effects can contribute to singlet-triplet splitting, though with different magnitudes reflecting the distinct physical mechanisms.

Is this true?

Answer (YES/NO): NO